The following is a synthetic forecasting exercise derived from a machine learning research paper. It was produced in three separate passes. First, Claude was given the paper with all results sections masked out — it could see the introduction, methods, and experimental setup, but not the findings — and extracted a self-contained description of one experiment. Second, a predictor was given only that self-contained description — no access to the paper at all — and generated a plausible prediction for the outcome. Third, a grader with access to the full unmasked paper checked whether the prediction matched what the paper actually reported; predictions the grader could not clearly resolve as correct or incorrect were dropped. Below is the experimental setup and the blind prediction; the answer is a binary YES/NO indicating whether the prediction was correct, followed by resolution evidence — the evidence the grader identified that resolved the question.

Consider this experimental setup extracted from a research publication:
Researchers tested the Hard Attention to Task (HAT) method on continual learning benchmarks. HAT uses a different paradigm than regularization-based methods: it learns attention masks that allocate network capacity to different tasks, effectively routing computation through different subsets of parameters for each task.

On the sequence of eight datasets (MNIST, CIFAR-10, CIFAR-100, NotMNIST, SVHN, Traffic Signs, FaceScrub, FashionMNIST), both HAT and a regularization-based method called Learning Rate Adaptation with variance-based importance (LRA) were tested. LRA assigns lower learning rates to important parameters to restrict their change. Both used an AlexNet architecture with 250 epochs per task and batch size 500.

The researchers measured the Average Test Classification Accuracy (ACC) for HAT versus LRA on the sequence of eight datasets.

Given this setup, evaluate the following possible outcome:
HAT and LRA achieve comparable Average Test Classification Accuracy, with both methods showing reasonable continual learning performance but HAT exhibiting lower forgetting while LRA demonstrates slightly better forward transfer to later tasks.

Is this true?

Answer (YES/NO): NO